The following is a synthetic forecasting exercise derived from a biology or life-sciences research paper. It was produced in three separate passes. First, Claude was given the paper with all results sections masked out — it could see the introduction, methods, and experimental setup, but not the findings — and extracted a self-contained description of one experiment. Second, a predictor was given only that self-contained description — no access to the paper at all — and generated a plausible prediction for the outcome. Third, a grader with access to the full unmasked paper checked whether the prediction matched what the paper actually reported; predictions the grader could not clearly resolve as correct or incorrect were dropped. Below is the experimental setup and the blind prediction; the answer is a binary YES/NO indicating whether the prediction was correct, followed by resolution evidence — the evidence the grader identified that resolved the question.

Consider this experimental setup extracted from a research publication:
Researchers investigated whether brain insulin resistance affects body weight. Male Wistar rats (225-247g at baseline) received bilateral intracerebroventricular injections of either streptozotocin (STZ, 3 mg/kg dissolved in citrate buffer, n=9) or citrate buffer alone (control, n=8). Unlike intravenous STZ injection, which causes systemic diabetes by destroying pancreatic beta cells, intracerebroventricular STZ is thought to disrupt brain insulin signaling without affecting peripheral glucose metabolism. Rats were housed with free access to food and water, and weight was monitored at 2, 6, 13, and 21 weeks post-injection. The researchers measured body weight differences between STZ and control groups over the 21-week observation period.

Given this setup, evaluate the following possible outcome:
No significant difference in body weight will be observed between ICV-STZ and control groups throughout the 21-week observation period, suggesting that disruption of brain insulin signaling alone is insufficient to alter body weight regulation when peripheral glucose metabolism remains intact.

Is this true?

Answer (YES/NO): NO